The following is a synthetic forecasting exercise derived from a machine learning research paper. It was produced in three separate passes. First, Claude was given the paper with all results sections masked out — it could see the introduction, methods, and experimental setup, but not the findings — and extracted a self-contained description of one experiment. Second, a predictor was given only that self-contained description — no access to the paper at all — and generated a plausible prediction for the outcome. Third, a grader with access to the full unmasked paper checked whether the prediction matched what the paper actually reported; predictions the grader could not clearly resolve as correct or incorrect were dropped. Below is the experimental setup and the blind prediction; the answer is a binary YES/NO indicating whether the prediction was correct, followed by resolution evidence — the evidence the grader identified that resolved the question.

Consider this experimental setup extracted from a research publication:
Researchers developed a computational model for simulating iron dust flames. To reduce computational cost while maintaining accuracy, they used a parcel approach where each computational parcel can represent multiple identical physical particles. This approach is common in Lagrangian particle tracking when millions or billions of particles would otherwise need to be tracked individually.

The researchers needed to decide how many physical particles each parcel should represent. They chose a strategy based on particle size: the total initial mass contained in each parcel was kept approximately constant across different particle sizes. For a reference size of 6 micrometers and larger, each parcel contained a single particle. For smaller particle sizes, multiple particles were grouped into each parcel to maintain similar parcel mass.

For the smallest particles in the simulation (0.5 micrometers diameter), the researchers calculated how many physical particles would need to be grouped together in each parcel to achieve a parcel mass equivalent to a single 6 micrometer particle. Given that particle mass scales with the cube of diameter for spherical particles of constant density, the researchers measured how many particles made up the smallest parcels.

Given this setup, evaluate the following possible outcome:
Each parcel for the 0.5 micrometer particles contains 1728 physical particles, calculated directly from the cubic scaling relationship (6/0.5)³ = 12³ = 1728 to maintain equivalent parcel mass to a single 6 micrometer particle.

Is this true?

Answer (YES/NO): NO